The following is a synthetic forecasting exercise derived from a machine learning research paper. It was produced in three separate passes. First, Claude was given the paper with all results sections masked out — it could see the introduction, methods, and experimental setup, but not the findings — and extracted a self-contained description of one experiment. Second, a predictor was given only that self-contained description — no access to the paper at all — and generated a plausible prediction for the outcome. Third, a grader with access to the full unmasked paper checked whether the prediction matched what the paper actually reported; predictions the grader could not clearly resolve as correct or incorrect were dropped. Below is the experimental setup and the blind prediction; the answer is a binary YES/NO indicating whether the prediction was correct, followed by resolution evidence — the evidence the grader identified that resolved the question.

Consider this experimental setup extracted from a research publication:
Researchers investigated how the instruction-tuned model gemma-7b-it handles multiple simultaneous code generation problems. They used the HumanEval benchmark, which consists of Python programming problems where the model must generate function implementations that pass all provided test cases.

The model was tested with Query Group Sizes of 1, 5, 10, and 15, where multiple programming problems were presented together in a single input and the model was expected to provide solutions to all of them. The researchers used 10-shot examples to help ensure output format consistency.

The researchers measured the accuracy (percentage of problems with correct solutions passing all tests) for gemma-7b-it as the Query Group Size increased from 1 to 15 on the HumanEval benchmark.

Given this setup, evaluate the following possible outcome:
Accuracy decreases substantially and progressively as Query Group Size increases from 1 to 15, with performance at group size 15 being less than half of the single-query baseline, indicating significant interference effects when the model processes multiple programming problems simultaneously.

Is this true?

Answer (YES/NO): NO